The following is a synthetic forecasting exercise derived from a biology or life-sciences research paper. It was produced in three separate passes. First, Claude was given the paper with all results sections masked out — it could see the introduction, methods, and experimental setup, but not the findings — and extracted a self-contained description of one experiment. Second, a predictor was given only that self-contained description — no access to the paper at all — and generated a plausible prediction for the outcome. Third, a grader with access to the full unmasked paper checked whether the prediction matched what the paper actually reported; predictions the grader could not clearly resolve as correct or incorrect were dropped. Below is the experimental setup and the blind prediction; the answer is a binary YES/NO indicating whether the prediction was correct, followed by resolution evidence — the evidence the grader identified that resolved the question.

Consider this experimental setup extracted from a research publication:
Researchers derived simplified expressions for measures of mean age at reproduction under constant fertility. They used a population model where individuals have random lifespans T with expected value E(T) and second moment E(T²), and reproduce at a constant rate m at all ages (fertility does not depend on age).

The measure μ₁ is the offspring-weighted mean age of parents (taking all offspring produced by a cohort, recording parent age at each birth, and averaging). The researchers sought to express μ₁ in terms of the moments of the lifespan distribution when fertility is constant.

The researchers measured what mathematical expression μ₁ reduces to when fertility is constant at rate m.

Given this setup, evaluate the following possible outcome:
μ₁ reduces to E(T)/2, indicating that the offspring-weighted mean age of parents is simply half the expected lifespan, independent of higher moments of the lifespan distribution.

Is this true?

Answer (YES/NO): NO